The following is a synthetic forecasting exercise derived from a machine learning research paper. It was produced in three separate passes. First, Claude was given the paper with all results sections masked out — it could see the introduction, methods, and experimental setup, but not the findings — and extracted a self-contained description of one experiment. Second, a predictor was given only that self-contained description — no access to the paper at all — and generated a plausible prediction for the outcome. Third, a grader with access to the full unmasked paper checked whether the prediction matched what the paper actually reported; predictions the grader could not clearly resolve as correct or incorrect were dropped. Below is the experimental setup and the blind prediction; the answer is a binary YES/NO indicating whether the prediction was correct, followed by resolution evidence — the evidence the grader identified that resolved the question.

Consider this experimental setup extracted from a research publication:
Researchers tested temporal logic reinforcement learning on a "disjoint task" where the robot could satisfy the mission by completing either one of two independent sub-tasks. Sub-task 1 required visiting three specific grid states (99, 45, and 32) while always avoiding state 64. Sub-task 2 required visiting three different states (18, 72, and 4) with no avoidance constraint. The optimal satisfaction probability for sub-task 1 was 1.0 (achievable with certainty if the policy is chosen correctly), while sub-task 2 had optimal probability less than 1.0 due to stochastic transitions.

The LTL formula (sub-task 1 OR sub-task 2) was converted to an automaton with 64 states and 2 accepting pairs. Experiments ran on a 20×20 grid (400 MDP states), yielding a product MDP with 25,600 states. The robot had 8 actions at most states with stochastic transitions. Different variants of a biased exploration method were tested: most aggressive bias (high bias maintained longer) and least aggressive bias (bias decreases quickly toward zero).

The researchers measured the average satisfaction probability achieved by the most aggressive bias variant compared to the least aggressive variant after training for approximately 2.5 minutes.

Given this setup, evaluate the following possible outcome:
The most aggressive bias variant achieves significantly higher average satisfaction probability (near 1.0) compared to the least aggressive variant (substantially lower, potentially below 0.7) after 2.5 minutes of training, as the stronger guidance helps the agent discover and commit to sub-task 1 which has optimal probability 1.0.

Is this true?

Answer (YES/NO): YES